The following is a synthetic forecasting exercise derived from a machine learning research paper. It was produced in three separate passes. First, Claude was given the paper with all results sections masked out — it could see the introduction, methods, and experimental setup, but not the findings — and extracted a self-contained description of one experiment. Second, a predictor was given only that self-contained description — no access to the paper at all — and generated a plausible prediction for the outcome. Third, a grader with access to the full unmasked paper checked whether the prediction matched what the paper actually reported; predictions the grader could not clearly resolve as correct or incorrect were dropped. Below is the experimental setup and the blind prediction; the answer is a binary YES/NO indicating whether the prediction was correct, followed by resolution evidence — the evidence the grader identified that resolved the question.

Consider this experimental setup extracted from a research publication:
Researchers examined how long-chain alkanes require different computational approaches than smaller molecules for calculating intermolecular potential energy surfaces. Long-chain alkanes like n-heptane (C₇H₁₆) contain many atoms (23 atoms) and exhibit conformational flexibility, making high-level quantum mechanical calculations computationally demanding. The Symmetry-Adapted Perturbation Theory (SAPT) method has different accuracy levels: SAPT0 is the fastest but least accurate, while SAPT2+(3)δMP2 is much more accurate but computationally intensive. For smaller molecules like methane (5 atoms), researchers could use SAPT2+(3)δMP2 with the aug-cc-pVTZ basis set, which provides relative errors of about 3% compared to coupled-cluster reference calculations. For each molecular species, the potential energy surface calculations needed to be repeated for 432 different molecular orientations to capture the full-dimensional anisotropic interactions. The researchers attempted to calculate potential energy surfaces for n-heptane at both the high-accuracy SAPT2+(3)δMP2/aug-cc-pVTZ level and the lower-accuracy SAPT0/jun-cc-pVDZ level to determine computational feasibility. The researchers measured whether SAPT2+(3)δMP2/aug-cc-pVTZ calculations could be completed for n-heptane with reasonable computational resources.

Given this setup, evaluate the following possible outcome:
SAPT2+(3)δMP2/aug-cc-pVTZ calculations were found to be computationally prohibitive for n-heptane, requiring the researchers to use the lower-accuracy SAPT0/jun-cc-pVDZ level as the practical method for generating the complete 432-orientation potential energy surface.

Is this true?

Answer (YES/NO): NO